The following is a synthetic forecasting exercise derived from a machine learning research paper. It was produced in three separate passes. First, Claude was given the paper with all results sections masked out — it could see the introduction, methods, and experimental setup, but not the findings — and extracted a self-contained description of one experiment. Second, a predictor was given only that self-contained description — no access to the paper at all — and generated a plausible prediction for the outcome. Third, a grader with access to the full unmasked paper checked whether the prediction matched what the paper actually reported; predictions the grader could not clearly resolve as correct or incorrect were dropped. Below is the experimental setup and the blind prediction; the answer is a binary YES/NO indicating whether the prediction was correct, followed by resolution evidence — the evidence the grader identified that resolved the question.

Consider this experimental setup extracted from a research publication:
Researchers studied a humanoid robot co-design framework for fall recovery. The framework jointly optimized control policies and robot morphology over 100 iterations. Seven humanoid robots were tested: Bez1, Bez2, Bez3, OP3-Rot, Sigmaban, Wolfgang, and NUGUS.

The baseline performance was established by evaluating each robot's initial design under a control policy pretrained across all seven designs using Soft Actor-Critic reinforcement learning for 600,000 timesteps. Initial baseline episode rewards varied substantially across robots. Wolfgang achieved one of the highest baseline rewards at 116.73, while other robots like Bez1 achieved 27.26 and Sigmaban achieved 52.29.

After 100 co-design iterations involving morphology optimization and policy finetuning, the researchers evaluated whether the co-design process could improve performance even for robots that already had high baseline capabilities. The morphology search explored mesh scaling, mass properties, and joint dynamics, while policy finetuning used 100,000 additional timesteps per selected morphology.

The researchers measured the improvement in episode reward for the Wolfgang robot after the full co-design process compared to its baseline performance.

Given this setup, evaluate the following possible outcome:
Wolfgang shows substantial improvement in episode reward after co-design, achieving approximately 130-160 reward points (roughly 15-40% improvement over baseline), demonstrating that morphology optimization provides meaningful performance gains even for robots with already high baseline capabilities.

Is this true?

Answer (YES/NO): NO